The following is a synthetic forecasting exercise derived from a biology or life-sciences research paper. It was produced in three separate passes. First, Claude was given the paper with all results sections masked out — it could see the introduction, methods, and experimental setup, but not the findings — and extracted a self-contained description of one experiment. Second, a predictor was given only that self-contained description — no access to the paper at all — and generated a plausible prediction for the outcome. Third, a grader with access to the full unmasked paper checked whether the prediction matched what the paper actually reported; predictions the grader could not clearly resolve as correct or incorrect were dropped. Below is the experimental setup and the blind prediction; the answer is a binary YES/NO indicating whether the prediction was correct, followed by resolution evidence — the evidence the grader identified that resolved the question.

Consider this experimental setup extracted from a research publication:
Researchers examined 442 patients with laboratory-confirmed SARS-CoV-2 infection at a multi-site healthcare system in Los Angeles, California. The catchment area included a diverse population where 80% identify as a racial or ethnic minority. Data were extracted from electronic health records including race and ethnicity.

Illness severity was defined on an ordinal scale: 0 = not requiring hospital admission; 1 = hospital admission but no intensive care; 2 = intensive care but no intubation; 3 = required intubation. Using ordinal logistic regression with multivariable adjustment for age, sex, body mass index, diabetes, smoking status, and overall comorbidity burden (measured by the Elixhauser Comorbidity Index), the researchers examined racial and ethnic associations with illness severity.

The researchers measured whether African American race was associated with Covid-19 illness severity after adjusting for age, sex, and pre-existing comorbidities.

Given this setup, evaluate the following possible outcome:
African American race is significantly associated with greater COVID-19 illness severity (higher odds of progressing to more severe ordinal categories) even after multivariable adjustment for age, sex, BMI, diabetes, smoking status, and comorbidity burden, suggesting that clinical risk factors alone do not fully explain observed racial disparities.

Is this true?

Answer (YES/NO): YES